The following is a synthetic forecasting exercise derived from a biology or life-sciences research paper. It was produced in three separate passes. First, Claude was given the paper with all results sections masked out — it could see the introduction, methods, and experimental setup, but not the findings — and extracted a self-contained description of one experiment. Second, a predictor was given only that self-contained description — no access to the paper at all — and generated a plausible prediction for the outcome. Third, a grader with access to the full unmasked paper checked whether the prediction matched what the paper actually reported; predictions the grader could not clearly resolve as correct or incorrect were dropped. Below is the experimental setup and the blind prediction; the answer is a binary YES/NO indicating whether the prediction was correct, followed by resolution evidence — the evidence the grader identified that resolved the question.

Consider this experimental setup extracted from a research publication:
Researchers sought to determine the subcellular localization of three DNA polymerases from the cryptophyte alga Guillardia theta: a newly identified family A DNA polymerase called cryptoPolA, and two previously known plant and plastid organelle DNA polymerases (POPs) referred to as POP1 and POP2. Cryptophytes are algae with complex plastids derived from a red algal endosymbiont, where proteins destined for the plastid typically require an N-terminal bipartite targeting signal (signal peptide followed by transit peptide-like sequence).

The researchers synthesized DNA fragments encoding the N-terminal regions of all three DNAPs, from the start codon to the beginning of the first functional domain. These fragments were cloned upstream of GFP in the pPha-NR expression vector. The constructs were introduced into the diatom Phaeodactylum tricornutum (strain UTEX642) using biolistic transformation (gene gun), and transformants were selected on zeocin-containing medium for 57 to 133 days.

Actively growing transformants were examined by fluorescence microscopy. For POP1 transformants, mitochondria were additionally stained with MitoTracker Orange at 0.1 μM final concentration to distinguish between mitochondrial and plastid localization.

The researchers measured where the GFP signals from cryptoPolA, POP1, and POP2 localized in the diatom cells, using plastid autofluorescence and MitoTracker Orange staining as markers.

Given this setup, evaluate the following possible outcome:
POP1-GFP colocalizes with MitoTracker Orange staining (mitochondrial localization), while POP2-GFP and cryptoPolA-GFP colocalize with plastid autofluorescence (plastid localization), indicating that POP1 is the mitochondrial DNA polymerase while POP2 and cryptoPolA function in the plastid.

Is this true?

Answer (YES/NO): NO